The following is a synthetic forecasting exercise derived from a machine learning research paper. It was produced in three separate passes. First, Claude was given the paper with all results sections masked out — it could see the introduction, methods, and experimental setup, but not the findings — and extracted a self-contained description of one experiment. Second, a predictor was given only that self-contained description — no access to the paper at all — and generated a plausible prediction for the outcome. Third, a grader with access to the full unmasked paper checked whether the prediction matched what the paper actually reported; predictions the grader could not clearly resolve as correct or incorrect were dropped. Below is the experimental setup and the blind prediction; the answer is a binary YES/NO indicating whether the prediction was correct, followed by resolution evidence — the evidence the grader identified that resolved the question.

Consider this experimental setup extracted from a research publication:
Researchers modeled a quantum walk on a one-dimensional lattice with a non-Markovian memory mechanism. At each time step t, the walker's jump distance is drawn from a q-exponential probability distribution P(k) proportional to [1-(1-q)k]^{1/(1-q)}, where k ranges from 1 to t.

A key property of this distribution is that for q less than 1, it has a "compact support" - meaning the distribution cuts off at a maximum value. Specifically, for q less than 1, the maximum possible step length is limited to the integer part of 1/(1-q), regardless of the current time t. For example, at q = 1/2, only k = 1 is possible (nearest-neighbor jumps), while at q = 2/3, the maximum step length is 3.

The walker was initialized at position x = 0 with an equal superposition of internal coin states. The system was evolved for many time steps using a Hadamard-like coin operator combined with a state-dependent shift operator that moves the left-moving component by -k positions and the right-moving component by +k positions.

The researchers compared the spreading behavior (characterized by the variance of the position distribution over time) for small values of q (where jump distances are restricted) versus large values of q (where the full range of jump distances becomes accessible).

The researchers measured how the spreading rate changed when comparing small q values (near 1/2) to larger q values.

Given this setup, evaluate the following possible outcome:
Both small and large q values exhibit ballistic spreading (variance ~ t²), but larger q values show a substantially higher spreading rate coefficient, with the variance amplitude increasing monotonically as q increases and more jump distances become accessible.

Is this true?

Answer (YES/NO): NO